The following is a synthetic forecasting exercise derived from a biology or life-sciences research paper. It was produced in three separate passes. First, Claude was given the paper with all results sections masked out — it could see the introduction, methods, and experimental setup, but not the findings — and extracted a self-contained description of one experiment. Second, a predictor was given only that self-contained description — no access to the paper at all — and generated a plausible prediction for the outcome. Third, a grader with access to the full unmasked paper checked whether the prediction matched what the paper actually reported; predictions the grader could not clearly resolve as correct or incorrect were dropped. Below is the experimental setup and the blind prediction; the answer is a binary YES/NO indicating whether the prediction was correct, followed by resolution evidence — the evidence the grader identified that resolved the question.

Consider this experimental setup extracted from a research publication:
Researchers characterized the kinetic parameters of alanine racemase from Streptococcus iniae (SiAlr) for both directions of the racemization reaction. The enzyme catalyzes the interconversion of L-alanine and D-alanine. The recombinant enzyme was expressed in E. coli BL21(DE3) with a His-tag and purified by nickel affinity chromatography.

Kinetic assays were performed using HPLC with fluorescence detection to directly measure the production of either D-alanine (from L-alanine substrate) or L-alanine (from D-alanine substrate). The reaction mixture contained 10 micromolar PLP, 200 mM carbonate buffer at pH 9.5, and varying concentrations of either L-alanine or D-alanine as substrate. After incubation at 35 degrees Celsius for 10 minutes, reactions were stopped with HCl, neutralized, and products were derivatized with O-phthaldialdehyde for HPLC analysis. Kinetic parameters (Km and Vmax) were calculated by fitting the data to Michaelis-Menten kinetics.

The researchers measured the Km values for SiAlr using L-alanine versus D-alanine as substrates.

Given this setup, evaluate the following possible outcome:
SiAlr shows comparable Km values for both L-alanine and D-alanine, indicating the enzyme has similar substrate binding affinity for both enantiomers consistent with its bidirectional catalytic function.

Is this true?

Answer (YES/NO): NO